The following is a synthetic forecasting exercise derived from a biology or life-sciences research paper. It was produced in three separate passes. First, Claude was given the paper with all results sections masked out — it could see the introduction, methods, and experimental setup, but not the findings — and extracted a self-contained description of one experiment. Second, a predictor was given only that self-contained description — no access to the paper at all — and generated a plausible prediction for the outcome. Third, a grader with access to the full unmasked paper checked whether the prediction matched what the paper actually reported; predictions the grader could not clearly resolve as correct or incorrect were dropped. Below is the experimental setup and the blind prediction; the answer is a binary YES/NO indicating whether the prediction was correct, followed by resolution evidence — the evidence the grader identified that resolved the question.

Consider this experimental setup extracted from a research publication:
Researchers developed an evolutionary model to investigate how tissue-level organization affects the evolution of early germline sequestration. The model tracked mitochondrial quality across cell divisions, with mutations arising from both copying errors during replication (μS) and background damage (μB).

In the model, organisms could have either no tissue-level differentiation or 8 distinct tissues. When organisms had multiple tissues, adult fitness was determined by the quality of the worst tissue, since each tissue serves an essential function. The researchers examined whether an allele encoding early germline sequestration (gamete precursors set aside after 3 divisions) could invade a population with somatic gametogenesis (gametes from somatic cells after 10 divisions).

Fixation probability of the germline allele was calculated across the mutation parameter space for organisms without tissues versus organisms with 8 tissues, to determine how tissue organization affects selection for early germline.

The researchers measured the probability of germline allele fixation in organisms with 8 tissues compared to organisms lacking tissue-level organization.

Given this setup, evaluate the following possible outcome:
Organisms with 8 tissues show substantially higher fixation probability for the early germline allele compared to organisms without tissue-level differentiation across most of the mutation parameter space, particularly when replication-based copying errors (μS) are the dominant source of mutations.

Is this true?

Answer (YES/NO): NO